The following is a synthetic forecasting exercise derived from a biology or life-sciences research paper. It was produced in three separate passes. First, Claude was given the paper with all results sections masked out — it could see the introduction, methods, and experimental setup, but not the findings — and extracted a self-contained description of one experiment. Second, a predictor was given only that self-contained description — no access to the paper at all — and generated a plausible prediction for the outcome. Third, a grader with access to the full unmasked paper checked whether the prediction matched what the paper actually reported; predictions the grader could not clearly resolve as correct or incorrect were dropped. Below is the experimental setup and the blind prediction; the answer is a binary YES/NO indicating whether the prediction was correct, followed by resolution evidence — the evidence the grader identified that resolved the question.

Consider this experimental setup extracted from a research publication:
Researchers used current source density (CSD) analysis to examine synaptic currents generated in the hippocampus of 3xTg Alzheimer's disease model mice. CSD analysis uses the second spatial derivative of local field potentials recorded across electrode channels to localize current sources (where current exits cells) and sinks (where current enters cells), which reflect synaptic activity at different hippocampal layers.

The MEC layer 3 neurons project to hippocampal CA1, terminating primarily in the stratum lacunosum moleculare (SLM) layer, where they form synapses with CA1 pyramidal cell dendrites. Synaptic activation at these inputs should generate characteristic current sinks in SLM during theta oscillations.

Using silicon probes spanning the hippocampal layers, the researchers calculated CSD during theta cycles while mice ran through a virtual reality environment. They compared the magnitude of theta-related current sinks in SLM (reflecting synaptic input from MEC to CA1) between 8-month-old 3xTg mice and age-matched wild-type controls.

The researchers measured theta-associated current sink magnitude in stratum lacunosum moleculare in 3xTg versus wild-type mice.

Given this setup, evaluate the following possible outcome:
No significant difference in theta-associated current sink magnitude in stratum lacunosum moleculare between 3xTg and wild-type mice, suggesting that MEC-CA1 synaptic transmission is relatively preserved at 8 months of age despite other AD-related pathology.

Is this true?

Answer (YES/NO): NO